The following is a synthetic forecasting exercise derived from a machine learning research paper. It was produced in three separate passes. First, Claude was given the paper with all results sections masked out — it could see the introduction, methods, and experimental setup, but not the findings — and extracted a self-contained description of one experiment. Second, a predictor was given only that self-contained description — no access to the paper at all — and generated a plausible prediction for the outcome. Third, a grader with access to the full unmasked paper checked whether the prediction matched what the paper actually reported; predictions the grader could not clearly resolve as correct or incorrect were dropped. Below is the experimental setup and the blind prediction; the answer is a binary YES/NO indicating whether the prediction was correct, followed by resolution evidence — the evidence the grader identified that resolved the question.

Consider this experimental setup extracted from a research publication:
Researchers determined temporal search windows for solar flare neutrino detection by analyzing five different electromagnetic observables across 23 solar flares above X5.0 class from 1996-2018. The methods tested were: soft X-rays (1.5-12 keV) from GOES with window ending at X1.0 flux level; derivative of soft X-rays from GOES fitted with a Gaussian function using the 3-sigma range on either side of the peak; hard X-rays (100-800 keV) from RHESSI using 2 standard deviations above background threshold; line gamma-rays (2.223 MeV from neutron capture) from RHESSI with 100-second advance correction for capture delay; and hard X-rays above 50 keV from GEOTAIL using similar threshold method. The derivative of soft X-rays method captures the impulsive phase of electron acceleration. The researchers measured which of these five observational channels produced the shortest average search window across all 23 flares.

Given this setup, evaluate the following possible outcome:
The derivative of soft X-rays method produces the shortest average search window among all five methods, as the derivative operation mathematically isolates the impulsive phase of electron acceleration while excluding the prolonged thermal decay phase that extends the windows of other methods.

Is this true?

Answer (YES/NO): YES